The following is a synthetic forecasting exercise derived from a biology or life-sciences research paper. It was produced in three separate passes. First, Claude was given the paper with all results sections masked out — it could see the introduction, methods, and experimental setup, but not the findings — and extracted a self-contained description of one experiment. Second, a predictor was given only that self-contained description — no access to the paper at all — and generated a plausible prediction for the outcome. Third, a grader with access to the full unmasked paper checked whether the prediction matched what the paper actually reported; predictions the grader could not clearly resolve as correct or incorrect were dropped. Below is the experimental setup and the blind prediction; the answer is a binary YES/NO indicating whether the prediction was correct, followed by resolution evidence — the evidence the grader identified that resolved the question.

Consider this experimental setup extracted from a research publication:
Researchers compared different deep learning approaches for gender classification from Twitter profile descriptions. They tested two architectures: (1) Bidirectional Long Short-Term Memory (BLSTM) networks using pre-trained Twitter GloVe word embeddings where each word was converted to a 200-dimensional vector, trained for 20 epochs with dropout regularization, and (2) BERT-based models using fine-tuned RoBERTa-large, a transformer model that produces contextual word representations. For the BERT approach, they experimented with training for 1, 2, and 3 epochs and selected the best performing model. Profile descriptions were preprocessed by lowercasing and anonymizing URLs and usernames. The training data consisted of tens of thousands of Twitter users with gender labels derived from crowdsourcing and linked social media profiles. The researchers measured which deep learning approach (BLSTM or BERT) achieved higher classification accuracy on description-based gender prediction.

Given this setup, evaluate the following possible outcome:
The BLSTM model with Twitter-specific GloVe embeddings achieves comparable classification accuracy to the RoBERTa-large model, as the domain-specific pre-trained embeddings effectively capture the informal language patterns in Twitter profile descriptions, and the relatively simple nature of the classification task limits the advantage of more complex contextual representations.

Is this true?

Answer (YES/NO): NO